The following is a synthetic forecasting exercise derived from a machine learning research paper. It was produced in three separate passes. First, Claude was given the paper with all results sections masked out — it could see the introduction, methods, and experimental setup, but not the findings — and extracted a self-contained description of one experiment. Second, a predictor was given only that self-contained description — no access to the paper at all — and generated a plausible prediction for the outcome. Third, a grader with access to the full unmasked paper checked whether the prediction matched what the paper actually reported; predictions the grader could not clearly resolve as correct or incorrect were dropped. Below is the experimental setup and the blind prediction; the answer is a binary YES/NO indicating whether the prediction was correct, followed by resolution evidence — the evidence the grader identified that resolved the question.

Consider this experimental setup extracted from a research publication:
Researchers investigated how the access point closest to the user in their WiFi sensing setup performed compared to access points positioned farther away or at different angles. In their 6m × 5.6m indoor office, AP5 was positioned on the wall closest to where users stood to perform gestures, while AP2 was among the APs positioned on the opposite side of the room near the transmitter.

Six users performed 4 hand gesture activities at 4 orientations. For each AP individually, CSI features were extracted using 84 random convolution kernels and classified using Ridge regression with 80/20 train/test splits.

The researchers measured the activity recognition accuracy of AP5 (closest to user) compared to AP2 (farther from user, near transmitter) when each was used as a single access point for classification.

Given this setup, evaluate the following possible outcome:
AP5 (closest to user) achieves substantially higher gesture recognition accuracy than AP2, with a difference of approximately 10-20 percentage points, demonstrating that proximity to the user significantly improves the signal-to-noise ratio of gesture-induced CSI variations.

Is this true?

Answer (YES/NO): YES